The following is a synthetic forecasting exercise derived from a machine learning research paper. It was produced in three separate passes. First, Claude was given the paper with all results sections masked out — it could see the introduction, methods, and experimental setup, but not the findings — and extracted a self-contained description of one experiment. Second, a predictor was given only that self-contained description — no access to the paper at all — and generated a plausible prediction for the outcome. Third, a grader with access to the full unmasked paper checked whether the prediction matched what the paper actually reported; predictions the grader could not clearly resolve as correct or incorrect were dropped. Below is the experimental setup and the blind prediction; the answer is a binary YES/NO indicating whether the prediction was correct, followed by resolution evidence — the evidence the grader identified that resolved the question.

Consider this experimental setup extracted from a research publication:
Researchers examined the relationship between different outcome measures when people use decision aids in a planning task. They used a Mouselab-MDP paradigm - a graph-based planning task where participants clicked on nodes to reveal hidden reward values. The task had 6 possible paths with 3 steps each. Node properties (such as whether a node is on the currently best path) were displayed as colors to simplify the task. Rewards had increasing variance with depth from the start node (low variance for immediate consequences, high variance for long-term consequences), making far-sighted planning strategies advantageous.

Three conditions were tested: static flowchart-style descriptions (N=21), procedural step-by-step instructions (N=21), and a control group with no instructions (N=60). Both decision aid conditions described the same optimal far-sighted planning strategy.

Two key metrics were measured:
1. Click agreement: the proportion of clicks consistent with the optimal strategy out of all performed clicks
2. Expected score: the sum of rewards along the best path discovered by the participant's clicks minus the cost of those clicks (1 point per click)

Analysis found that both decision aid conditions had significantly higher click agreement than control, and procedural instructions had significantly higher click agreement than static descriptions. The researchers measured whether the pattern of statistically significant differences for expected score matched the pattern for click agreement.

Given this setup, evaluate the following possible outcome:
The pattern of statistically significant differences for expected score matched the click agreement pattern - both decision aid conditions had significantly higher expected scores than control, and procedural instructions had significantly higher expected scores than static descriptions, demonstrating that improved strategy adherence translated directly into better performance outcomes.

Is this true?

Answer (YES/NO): NO